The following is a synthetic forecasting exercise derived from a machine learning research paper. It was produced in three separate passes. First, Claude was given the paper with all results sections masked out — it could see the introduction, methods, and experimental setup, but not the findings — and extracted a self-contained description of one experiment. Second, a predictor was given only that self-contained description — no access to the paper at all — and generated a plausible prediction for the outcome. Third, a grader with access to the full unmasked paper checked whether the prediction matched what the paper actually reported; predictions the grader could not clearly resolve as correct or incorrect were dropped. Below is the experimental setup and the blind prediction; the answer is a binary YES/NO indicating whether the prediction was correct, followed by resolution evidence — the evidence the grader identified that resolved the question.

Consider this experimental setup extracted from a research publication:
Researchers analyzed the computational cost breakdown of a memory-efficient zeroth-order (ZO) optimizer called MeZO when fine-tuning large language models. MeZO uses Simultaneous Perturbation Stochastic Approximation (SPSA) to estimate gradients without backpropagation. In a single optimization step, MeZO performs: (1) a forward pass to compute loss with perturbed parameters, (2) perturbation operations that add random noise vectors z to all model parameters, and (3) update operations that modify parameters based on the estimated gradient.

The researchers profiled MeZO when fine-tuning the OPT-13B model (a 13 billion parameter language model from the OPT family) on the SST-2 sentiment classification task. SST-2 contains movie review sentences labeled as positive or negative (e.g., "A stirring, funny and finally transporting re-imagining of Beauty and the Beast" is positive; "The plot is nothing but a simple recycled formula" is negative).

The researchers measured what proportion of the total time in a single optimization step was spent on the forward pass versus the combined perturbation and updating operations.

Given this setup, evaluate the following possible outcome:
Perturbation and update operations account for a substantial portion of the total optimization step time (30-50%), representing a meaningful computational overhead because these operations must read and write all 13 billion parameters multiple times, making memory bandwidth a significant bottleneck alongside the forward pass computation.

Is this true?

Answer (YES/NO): NO